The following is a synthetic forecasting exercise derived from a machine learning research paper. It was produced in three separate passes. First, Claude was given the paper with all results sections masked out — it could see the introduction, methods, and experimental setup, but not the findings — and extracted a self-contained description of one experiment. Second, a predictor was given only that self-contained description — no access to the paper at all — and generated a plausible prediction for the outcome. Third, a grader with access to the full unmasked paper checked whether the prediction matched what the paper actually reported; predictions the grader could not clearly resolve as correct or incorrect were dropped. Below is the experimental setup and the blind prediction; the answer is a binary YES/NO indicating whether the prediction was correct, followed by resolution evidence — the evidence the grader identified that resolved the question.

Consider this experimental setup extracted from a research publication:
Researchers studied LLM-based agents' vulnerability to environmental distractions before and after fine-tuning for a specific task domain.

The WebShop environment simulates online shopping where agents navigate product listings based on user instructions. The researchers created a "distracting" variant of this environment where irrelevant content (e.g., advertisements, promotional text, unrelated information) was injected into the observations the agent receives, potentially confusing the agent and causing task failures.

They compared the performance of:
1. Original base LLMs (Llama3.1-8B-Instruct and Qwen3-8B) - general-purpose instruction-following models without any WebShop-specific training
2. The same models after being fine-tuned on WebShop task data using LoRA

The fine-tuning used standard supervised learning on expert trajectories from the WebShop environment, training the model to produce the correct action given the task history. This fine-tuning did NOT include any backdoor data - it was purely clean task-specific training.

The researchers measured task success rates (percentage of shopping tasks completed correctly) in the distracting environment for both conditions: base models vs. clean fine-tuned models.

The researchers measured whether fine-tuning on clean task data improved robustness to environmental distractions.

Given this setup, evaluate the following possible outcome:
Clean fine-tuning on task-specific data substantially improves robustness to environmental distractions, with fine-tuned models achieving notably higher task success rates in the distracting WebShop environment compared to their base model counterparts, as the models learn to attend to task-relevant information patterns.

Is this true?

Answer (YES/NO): NO